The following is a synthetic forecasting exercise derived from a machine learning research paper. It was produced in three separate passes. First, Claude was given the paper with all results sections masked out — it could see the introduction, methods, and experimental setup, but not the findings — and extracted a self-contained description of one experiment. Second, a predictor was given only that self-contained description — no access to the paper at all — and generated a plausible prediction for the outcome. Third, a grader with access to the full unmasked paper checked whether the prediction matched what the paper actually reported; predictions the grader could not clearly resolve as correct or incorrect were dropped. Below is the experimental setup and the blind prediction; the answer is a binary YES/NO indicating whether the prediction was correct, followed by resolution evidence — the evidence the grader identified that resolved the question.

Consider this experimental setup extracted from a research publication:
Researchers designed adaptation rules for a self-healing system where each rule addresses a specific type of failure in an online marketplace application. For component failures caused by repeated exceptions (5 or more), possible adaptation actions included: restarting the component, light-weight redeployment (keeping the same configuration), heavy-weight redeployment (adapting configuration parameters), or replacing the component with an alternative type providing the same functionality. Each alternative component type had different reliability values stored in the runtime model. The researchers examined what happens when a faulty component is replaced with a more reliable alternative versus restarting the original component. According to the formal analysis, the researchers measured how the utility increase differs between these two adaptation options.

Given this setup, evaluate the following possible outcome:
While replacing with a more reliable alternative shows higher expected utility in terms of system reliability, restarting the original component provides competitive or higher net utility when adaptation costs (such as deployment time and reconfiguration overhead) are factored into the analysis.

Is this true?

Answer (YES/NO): NO